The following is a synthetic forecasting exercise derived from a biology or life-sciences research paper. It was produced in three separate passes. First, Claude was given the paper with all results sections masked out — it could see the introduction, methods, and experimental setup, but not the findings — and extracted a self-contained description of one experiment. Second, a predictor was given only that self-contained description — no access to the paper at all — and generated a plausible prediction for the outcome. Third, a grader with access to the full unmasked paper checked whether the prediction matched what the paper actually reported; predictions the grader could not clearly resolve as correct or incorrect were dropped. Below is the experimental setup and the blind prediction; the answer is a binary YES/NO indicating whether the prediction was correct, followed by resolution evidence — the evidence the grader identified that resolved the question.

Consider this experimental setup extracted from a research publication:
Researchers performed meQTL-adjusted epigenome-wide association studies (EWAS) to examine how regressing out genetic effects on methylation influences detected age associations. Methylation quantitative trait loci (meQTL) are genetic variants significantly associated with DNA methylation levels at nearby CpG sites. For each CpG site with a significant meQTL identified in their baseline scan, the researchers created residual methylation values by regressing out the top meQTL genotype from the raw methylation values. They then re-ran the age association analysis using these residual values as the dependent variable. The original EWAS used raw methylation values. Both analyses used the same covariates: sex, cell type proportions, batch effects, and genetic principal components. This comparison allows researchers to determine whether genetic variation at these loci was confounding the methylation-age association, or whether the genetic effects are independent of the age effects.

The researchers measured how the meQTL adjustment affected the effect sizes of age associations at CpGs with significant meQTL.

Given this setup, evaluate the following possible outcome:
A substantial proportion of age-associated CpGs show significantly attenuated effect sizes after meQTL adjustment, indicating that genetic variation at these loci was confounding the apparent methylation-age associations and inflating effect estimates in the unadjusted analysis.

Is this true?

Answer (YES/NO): NO